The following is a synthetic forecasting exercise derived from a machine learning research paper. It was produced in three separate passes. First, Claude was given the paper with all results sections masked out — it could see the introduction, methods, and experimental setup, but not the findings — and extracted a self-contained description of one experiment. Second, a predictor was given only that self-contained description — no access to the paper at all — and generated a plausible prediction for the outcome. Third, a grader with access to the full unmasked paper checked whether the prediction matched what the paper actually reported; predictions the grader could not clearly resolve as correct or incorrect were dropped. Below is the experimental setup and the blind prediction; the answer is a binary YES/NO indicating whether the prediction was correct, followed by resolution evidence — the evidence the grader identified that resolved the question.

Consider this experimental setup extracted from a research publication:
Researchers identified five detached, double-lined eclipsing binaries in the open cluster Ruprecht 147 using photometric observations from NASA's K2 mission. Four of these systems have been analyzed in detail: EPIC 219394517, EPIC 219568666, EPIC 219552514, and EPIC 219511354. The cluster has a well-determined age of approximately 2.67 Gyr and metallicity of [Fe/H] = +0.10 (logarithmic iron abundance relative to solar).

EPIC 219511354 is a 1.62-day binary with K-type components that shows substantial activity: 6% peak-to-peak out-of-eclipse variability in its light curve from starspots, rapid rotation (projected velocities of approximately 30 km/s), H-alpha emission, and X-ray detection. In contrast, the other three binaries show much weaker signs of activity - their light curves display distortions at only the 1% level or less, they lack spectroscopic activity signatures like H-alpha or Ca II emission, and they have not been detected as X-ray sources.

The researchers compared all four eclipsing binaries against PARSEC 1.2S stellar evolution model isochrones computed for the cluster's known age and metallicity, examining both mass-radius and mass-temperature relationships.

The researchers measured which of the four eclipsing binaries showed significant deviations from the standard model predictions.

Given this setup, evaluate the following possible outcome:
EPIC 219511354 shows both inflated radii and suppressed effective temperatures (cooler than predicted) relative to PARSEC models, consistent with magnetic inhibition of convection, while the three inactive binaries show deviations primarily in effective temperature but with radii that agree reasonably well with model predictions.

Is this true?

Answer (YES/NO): NO